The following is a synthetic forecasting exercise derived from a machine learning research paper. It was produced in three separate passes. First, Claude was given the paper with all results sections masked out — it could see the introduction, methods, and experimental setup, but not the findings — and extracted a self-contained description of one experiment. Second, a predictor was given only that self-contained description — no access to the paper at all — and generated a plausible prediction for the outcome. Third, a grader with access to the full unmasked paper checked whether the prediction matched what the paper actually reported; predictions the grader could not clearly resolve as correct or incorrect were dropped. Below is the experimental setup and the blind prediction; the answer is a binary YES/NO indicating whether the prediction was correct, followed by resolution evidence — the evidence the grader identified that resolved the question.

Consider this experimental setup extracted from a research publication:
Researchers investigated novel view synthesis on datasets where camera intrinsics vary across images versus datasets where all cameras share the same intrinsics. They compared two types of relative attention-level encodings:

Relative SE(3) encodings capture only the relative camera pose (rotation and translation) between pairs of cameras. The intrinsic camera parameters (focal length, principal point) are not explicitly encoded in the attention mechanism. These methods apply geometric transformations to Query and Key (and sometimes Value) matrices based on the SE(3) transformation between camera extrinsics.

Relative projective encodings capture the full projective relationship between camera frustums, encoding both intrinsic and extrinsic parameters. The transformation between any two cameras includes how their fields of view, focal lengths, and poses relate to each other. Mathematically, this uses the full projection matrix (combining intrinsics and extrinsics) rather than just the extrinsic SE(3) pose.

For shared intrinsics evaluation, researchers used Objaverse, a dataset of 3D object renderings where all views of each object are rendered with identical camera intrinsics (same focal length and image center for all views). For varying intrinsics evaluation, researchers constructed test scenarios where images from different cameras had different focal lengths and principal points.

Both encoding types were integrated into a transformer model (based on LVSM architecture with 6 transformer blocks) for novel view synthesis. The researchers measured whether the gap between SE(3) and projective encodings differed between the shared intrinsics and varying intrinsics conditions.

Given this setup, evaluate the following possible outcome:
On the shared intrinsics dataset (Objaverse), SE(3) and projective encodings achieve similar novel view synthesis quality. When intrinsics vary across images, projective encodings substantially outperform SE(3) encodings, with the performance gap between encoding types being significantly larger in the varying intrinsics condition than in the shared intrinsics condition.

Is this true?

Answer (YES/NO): YES